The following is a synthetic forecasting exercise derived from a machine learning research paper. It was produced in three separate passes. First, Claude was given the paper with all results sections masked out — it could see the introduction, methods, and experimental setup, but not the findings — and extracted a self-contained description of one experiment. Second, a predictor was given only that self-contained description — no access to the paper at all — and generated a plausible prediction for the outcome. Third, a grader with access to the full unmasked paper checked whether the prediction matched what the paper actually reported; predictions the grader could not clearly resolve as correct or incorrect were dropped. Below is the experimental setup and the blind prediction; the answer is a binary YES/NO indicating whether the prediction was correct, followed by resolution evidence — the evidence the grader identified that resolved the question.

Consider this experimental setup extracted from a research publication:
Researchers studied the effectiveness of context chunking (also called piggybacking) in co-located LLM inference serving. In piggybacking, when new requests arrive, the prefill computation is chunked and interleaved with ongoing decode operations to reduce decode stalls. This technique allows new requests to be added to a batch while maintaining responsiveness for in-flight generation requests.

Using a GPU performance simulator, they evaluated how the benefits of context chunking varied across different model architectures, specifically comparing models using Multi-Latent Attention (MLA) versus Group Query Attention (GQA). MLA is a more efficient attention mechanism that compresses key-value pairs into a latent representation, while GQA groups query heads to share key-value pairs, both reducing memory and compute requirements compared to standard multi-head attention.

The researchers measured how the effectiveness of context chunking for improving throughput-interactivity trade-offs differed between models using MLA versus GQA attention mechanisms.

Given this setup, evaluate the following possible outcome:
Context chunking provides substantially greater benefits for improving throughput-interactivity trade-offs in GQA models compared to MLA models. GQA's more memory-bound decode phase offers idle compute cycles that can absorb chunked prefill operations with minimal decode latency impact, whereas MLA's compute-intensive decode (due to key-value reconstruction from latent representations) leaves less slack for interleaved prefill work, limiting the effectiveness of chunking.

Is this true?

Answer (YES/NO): NO